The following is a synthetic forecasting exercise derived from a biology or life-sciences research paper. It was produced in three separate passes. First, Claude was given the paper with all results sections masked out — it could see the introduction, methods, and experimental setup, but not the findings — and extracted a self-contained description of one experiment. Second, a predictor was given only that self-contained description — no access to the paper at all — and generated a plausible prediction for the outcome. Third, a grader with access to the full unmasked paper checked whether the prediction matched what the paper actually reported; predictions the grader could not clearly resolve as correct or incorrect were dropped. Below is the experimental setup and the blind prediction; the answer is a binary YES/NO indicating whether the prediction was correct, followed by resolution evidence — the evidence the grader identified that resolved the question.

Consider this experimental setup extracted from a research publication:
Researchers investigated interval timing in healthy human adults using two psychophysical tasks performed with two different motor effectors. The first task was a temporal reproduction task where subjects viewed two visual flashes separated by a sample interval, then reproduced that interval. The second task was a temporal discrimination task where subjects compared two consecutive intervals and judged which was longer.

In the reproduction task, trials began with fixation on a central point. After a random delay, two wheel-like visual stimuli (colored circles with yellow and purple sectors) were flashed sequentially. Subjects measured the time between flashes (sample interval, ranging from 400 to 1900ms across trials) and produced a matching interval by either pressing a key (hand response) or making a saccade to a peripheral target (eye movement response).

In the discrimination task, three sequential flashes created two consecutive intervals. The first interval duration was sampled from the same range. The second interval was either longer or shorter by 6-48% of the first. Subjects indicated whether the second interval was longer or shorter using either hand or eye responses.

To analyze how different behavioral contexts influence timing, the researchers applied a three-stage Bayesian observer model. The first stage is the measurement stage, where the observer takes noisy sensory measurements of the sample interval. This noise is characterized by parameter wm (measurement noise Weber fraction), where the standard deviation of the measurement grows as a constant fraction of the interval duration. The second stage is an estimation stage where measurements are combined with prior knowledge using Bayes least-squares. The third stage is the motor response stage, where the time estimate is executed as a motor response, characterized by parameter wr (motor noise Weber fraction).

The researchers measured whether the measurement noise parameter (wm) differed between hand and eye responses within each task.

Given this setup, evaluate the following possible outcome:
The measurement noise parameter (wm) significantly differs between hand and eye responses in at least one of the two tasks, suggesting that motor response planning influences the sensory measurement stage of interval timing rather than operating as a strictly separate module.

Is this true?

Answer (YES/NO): YES